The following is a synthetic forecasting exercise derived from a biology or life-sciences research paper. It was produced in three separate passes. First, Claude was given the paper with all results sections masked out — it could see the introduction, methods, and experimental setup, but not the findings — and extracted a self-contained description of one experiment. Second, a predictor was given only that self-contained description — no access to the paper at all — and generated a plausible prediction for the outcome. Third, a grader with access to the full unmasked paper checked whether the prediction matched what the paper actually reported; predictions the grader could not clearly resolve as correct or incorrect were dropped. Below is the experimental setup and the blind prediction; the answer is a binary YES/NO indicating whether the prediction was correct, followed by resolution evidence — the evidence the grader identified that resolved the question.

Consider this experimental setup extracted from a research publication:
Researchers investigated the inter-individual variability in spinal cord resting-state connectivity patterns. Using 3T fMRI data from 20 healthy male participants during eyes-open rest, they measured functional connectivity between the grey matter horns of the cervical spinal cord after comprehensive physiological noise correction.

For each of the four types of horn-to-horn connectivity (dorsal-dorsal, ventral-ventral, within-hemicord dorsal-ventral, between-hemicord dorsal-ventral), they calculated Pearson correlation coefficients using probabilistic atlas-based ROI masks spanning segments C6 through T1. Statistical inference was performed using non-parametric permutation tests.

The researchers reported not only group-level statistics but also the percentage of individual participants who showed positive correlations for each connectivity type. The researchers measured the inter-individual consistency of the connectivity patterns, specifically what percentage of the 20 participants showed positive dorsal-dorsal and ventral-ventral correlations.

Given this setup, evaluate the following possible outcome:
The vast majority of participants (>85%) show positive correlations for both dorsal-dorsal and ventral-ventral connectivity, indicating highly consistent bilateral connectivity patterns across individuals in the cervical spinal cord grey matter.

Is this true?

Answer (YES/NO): YES